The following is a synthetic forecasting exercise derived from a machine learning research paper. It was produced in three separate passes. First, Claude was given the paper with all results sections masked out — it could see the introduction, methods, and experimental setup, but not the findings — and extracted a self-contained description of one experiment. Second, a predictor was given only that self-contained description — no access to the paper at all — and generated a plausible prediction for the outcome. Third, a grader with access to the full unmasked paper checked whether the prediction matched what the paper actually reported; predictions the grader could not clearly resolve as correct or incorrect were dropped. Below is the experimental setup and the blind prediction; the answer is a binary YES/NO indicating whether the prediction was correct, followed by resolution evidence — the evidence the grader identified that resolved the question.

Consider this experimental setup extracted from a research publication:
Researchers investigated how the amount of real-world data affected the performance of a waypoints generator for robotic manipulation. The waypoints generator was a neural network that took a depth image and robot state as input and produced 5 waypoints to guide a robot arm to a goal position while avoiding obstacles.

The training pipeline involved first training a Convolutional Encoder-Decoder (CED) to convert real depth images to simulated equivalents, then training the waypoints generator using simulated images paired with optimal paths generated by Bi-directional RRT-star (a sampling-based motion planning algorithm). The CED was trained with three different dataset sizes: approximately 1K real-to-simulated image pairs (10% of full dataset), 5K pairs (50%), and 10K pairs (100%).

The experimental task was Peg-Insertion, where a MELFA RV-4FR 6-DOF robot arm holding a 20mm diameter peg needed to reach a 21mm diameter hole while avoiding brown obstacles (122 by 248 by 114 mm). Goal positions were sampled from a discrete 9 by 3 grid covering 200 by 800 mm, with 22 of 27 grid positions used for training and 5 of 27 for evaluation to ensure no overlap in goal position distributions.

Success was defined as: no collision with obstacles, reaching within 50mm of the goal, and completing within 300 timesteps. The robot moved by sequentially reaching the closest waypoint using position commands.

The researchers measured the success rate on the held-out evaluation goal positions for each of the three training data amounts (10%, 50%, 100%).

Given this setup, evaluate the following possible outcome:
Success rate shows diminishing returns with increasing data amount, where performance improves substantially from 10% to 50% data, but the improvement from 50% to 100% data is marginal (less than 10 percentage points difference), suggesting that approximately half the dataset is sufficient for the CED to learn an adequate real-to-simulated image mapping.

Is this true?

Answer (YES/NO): NO